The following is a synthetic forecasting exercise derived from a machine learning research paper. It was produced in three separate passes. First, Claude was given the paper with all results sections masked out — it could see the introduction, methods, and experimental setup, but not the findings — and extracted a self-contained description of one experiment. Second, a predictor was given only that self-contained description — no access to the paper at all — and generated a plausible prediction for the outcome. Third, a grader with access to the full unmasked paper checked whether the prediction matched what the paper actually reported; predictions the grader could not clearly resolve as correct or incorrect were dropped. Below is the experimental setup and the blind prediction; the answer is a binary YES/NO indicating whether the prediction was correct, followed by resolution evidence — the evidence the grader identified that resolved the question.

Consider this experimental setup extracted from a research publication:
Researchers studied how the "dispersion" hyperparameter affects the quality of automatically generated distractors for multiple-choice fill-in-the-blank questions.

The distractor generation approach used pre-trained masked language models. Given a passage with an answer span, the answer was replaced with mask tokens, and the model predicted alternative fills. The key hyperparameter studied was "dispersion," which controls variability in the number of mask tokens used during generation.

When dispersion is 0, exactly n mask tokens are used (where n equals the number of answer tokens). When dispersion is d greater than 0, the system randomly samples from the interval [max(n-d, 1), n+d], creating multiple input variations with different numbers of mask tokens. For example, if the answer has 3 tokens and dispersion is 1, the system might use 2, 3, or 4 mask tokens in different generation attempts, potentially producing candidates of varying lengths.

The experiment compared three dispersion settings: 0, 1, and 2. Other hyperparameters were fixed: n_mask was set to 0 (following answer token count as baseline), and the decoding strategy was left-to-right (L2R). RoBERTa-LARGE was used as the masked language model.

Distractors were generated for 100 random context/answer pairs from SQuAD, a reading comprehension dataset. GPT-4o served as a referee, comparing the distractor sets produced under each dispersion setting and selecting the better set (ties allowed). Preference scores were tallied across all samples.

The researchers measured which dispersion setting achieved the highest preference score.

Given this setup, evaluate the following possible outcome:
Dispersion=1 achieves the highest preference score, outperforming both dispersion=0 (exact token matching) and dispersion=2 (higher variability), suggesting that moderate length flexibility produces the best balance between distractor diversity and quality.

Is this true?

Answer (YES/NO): YES